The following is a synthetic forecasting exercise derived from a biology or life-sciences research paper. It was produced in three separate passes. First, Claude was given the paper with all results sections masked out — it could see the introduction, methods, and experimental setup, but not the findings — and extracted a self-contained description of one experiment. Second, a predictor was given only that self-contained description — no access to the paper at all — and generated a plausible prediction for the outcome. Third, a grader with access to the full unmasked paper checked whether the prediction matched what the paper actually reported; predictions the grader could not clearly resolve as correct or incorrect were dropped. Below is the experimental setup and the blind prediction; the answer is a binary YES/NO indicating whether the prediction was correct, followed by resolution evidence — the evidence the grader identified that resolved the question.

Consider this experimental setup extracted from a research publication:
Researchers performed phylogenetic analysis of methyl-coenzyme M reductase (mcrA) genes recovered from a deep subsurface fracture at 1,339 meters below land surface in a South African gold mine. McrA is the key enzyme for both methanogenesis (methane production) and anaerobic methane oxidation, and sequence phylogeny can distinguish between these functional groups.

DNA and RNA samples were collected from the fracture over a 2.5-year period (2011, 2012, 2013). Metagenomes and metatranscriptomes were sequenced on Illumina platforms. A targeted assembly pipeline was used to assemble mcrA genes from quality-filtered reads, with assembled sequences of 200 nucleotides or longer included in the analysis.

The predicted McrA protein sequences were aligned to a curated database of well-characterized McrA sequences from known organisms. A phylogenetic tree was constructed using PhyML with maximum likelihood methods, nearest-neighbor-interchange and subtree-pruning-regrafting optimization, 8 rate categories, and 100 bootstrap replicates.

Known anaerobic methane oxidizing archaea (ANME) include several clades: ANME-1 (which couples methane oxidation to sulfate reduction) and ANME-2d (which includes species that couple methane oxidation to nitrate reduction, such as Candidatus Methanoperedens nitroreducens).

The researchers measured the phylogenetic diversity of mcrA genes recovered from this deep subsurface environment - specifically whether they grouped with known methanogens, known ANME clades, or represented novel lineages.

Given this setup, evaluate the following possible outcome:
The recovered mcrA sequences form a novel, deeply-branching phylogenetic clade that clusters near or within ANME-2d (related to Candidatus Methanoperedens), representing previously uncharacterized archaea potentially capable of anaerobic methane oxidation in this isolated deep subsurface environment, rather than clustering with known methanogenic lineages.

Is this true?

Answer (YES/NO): NO